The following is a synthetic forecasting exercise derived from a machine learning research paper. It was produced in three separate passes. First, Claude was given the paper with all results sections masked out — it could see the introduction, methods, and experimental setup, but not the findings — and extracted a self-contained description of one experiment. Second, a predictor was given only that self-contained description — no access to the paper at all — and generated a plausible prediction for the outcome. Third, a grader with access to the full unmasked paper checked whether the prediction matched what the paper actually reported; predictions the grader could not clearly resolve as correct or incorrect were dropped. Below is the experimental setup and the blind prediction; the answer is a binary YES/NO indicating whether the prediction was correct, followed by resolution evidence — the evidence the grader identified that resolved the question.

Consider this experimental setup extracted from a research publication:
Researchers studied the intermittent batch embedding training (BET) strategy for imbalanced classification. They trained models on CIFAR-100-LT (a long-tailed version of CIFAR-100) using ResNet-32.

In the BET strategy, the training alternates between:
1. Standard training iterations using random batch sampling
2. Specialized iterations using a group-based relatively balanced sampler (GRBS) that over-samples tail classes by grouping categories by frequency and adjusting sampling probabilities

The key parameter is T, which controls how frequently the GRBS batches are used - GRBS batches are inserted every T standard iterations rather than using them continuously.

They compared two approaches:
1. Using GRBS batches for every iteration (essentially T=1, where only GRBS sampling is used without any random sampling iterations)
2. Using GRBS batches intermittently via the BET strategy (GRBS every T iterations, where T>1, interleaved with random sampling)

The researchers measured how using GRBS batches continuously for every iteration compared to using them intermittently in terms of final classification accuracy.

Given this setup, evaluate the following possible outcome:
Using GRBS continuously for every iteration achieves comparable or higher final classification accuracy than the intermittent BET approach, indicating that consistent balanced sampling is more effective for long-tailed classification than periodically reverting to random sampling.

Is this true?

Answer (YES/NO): NO